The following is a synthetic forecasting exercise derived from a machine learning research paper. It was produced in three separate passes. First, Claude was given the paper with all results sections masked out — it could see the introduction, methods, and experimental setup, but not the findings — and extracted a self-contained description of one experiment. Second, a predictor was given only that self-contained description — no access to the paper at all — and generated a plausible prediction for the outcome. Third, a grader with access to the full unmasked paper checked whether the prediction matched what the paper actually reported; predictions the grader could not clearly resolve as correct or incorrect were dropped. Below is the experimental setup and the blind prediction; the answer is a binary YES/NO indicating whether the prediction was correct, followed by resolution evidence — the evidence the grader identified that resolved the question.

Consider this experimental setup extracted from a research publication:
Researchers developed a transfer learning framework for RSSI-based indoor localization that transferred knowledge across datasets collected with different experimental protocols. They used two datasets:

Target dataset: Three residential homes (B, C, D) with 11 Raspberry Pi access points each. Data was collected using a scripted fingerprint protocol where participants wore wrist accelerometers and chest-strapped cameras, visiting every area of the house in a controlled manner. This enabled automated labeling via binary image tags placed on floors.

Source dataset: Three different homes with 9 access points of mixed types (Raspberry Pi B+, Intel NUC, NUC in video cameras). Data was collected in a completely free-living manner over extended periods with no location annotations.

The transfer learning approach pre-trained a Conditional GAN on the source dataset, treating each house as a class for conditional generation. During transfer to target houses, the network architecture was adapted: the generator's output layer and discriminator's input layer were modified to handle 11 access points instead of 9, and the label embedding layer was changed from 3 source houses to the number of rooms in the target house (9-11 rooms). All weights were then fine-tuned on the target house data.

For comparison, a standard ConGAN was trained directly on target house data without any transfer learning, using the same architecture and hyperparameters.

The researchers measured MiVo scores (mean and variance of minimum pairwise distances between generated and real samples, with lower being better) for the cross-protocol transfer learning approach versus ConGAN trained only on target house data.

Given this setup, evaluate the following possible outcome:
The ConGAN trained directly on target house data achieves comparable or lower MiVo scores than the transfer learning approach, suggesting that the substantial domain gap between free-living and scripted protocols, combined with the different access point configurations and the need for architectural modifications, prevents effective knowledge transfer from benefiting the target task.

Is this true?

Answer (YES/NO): NO